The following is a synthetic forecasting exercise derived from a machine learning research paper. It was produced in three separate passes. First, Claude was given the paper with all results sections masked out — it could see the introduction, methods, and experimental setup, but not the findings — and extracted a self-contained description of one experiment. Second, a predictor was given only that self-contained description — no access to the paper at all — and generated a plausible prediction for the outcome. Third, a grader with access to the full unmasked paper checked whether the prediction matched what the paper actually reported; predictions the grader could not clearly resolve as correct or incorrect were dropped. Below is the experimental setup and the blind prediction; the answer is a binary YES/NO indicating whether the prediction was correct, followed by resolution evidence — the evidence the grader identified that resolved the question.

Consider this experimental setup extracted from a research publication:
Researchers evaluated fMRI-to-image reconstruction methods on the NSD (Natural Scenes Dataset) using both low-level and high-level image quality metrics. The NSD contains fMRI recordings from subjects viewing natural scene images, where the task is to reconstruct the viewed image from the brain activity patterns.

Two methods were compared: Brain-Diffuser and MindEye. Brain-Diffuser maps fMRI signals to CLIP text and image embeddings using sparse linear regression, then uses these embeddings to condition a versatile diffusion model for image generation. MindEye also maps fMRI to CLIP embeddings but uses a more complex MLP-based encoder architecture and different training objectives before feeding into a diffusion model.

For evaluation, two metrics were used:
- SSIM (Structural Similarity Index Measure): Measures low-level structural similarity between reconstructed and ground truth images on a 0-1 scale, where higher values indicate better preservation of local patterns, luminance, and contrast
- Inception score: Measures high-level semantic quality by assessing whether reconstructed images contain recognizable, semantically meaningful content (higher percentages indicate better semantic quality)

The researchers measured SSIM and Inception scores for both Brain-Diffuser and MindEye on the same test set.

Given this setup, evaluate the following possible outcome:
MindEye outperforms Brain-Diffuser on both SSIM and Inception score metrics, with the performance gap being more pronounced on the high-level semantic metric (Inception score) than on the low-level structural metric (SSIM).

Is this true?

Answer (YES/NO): NO